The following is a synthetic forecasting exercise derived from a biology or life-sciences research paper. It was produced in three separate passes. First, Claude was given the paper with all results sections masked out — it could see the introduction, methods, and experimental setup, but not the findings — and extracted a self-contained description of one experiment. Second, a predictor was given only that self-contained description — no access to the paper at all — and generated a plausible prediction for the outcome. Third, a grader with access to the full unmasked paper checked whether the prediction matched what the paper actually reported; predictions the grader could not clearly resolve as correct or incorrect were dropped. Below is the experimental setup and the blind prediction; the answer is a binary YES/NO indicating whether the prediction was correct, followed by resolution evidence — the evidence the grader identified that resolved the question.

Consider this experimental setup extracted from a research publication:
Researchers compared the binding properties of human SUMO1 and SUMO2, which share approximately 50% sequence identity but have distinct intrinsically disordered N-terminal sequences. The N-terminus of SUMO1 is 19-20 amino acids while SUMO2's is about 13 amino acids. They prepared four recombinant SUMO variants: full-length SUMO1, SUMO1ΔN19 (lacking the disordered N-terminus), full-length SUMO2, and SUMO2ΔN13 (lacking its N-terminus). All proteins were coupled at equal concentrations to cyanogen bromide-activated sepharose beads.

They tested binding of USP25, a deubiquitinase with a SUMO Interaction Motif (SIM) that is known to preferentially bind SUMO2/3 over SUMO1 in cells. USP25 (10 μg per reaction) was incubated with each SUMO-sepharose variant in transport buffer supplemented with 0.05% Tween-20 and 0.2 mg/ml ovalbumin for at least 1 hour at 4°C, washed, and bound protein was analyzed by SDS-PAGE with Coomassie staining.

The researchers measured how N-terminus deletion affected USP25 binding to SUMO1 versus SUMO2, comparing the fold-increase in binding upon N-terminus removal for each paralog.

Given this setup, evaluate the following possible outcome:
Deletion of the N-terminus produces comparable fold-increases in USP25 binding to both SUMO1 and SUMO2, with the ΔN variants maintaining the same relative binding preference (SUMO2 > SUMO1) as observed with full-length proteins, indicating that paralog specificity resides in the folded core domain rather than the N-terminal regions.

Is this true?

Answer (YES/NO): NO